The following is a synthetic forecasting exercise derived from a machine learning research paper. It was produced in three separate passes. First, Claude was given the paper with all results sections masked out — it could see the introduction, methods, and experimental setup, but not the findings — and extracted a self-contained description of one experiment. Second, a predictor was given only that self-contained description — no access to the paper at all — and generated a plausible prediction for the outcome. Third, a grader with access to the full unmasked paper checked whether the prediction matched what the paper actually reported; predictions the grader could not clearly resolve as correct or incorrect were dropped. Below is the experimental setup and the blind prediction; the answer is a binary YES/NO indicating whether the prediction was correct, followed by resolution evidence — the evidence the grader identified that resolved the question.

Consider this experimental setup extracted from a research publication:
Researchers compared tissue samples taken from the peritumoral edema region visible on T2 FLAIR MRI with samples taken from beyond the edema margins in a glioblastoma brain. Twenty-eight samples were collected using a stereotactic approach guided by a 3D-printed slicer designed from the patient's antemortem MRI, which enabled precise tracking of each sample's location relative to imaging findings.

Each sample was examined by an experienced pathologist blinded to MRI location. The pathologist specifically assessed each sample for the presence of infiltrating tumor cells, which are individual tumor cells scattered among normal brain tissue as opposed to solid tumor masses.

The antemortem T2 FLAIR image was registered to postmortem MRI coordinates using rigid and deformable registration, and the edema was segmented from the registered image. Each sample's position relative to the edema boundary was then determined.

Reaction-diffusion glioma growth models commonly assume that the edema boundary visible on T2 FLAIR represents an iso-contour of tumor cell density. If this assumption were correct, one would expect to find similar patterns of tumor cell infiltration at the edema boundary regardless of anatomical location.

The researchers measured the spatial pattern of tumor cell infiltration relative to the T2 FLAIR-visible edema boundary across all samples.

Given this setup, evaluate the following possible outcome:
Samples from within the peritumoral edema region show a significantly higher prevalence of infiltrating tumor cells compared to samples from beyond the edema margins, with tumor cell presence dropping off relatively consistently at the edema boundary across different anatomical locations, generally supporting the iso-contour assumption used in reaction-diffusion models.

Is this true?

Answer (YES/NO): NO